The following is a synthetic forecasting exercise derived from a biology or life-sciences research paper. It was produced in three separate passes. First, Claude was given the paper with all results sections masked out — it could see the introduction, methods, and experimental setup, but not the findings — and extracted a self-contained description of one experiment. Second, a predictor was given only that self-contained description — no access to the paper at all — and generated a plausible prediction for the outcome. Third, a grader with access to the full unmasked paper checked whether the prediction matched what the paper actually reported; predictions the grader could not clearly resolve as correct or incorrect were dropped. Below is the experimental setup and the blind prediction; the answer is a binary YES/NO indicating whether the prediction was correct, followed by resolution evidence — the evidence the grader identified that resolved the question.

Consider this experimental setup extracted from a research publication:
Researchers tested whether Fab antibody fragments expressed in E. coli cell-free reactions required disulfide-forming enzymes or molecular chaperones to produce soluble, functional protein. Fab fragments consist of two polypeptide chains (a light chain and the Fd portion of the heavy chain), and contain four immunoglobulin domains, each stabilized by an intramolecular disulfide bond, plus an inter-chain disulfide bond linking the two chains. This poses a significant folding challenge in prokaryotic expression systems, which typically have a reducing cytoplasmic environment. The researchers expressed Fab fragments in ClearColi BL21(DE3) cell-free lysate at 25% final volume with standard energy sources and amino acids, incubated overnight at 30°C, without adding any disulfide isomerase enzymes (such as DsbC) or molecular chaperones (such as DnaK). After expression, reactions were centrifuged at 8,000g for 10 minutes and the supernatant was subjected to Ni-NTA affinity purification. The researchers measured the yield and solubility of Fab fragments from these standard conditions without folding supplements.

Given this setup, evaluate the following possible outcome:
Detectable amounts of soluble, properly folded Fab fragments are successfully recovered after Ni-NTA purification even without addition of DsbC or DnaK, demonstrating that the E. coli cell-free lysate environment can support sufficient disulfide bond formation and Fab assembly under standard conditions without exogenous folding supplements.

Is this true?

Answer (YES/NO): YES